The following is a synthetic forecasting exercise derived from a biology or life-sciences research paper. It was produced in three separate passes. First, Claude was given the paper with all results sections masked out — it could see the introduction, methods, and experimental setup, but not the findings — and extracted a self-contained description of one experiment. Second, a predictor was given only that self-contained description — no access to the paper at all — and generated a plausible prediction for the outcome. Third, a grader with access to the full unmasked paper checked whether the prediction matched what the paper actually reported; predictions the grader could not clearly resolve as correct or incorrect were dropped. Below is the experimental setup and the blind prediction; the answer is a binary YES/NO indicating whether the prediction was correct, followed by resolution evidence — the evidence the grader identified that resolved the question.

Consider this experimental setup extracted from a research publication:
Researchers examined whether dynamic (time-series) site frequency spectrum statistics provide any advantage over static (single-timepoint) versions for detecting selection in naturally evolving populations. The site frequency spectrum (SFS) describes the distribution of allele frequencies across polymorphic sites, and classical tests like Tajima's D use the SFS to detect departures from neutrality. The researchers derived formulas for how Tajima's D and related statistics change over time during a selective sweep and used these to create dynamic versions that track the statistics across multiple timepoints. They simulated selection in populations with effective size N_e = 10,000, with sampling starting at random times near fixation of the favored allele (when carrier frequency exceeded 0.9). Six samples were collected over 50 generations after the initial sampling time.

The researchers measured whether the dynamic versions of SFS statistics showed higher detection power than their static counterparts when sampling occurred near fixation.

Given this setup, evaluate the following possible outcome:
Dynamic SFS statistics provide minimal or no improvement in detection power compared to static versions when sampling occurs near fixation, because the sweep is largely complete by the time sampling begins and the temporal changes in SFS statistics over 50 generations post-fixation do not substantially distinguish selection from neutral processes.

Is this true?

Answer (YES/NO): NO